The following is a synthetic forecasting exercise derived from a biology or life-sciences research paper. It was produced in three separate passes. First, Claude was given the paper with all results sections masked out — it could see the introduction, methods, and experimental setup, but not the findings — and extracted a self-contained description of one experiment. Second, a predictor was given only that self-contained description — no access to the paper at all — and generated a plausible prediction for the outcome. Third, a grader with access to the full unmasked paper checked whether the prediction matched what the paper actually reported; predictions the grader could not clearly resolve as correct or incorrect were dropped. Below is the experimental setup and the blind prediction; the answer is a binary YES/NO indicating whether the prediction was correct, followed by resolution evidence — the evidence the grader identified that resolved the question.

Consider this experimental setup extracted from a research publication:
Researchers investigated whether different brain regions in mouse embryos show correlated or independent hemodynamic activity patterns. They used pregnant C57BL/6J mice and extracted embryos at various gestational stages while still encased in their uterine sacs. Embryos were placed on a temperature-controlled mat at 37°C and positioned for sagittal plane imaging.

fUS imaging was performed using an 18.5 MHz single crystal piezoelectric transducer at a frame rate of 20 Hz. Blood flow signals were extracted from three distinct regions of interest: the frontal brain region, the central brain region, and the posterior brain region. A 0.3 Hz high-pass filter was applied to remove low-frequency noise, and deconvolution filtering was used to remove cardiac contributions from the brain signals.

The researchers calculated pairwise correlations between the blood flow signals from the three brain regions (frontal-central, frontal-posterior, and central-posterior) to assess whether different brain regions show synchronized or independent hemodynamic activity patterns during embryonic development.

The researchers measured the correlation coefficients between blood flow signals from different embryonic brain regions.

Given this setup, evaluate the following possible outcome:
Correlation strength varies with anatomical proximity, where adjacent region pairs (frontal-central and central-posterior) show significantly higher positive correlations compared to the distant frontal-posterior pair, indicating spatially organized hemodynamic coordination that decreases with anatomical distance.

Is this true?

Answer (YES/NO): NO